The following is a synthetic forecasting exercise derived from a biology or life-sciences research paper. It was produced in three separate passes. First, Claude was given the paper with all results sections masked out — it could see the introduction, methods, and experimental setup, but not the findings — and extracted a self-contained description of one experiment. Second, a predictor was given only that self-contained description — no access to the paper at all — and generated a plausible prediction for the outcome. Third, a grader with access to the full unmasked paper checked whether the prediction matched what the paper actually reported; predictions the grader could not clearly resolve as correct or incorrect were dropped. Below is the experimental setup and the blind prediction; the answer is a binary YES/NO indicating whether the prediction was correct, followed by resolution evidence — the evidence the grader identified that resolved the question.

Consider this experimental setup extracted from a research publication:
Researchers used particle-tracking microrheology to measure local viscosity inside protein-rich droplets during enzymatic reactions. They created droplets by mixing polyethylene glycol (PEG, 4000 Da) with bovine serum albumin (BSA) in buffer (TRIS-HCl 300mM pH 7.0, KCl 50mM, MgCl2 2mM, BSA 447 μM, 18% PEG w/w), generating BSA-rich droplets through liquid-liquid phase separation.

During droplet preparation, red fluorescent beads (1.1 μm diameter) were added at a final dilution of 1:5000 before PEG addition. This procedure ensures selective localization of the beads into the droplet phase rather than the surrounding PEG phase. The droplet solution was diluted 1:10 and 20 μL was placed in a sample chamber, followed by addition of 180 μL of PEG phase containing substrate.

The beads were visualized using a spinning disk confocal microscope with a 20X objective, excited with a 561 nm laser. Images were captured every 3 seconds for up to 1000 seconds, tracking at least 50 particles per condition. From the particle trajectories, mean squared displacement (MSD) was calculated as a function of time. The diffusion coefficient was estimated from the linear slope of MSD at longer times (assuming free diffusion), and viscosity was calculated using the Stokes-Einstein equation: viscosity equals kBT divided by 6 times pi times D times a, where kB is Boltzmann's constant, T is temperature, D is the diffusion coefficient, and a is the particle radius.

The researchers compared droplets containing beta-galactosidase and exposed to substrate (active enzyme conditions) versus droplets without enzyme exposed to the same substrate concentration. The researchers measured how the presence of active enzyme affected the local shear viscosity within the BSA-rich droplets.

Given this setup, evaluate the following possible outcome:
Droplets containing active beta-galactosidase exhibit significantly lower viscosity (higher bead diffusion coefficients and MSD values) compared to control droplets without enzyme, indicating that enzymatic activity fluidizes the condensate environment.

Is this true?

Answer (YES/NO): YES